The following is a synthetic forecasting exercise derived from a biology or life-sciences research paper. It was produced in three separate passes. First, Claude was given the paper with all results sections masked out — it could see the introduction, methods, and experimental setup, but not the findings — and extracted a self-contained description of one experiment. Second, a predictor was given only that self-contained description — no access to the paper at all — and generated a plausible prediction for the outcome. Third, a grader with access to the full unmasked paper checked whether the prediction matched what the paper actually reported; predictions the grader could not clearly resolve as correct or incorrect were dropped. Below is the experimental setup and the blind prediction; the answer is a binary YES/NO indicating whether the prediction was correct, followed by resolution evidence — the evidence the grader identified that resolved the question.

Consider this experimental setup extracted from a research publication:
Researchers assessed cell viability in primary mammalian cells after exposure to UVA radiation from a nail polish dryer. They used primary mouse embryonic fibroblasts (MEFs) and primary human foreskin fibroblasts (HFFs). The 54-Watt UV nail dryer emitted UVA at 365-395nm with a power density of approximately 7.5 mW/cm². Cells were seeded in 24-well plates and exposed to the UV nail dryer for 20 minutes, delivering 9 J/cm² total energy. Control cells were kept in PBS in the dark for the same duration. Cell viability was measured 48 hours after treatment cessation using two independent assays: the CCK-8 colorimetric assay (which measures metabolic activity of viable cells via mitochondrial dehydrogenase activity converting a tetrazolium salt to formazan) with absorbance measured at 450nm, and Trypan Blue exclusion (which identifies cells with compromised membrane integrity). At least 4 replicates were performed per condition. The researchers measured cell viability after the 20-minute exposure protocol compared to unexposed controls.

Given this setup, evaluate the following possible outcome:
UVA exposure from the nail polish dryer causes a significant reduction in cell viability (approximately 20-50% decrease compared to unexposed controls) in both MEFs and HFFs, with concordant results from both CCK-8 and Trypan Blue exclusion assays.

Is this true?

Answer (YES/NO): YES